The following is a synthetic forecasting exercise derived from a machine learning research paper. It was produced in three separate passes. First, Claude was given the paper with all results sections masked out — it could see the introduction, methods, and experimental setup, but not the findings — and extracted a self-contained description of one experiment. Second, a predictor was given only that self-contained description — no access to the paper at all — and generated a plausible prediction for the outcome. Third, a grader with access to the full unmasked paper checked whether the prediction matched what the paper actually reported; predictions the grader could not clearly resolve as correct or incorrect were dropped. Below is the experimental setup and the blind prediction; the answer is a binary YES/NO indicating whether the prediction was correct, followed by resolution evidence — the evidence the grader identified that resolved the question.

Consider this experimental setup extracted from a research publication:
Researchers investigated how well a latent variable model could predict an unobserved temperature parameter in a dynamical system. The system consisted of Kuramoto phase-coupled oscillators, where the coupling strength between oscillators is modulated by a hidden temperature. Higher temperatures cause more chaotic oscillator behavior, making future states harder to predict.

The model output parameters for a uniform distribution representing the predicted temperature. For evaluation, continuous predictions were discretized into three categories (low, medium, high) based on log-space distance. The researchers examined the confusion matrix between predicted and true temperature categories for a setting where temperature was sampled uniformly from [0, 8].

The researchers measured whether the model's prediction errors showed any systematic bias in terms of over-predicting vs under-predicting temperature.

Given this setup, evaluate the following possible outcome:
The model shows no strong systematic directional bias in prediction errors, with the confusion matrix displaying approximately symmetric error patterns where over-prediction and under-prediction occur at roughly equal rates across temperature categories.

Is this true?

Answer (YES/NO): NO